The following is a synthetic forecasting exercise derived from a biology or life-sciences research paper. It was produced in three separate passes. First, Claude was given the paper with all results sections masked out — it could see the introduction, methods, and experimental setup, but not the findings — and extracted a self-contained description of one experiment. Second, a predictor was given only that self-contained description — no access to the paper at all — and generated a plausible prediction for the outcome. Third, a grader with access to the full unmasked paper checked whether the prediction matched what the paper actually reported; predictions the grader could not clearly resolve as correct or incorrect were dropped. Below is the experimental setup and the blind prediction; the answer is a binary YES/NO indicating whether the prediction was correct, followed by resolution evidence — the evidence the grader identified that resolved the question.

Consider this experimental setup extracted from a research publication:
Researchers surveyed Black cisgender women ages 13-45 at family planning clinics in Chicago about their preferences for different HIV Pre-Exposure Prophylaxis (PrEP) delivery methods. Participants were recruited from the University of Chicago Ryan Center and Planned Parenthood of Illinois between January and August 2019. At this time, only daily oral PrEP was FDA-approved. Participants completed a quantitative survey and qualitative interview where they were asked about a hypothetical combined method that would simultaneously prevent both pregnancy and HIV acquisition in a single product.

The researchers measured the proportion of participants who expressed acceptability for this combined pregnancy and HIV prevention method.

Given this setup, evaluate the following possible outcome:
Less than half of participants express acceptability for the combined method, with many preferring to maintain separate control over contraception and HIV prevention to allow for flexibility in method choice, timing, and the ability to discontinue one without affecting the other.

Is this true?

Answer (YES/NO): NO